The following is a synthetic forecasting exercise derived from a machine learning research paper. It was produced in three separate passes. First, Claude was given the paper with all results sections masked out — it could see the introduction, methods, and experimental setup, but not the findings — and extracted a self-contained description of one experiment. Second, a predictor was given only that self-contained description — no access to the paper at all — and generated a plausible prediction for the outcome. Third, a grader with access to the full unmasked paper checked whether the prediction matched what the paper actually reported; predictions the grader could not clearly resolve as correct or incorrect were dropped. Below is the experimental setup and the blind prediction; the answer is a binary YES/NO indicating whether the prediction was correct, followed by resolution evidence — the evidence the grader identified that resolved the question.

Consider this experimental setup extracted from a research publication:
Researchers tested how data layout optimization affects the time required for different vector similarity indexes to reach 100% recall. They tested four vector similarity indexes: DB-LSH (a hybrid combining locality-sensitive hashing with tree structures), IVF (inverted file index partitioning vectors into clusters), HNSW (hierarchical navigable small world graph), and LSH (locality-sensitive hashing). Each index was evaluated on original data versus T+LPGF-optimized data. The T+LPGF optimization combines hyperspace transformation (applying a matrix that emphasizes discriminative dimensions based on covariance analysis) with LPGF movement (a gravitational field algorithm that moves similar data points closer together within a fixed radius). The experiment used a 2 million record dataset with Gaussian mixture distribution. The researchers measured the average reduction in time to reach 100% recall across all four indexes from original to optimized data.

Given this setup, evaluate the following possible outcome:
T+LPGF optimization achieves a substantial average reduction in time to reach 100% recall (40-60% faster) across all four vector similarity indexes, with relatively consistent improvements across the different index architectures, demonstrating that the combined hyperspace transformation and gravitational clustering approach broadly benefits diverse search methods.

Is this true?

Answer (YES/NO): NO